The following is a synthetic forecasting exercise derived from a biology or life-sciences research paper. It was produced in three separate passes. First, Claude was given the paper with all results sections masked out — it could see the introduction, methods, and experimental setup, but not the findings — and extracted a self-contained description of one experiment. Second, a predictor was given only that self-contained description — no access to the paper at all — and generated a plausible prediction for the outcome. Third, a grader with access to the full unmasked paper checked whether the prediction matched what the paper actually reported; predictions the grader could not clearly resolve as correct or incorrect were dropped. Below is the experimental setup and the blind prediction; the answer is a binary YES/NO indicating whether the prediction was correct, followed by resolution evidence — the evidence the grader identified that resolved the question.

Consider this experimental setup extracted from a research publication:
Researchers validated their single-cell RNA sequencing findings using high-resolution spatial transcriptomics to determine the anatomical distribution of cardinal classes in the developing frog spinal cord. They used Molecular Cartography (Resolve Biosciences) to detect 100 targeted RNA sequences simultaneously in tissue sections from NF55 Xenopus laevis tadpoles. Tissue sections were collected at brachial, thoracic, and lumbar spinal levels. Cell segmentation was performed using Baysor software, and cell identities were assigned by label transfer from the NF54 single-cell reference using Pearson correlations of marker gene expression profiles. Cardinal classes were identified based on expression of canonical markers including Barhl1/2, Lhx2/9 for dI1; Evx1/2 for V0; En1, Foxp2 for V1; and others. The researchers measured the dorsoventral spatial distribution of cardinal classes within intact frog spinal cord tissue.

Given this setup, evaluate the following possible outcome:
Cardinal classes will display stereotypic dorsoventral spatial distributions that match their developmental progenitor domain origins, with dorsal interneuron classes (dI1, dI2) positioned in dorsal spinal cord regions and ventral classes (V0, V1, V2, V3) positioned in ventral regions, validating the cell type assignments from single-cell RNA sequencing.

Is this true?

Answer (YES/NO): NO